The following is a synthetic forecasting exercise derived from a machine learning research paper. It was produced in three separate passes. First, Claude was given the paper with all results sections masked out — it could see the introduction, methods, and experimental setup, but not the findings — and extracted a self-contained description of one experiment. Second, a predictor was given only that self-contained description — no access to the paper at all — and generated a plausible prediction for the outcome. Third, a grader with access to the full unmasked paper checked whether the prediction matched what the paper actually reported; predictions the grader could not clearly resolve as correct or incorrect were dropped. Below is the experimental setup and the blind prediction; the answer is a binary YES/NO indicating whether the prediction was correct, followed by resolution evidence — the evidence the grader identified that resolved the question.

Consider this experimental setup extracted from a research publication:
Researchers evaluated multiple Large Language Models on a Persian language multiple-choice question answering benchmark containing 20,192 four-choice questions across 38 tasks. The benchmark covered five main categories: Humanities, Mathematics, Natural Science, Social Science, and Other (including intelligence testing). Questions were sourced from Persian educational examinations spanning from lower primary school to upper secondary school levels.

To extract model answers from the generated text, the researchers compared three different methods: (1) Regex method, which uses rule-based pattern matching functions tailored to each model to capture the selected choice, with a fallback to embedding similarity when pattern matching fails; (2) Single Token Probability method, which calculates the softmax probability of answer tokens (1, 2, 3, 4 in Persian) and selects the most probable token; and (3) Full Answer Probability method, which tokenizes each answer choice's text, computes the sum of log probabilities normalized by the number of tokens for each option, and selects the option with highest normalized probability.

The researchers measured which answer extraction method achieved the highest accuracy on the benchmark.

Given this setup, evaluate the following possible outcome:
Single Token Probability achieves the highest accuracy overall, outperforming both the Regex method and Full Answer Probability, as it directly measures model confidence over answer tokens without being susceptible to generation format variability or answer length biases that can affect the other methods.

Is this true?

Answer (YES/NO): NO